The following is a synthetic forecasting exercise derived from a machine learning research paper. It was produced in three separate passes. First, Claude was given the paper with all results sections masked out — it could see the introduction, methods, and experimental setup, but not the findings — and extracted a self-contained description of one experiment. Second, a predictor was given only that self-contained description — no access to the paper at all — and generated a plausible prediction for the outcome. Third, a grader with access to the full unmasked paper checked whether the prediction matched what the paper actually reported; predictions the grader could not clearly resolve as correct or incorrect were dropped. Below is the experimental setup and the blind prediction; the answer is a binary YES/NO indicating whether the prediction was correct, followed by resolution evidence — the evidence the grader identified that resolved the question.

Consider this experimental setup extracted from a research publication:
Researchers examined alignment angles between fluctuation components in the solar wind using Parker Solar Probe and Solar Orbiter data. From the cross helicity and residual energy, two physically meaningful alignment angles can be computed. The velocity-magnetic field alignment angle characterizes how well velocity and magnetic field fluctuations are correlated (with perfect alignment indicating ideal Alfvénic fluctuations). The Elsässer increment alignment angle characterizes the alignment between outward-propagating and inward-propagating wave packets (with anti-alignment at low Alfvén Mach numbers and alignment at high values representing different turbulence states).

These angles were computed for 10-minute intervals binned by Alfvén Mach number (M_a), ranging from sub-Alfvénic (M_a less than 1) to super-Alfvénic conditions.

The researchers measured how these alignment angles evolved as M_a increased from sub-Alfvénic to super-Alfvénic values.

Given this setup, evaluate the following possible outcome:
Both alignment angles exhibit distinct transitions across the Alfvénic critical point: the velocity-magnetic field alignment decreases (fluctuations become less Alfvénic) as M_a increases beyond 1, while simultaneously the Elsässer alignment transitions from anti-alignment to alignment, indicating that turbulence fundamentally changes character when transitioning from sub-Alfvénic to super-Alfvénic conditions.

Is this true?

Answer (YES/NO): NO